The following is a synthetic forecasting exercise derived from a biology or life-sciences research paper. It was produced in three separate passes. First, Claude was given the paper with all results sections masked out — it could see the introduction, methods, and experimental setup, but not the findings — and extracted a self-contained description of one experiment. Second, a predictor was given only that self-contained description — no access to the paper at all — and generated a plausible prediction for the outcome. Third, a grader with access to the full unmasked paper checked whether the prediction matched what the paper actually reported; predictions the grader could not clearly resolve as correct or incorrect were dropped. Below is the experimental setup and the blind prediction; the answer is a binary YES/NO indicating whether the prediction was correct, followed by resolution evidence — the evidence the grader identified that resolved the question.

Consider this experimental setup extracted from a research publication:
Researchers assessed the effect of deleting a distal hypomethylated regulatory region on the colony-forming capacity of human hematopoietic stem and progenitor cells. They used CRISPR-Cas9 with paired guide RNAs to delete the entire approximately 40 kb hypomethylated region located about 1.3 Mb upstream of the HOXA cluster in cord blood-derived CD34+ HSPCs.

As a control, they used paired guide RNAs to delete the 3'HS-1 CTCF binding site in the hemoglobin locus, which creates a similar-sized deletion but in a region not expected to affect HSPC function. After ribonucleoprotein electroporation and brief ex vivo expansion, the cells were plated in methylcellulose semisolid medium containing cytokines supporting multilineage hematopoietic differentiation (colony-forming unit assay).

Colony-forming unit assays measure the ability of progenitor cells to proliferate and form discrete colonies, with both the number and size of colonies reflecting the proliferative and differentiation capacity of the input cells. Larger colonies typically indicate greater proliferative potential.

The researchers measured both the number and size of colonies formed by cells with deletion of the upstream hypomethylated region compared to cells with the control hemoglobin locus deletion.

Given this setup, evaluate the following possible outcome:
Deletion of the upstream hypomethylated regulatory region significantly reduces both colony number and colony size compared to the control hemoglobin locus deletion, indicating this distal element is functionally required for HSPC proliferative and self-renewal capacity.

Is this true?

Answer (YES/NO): YES